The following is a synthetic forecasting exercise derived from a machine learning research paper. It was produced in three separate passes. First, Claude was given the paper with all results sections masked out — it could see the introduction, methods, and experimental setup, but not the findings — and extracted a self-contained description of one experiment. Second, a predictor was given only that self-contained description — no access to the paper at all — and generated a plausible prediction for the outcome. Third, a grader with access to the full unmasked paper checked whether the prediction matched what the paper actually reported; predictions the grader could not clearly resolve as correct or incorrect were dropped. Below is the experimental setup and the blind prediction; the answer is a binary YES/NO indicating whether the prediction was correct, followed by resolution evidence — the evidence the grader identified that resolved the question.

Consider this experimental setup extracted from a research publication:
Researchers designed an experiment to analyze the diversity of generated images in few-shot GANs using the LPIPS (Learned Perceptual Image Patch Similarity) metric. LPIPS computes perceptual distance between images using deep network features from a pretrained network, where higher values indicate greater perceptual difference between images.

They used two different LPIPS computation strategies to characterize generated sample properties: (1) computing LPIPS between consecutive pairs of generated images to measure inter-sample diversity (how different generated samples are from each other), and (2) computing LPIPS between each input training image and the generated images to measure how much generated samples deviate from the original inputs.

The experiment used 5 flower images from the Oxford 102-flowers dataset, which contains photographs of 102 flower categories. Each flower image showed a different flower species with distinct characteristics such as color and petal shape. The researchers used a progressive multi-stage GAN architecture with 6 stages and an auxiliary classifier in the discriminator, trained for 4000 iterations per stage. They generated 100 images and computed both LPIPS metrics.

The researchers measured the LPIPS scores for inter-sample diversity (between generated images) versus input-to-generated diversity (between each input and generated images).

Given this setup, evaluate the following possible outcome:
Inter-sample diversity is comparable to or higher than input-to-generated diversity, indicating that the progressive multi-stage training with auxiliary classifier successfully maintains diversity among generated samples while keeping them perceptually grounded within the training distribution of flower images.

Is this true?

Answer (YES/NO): NO